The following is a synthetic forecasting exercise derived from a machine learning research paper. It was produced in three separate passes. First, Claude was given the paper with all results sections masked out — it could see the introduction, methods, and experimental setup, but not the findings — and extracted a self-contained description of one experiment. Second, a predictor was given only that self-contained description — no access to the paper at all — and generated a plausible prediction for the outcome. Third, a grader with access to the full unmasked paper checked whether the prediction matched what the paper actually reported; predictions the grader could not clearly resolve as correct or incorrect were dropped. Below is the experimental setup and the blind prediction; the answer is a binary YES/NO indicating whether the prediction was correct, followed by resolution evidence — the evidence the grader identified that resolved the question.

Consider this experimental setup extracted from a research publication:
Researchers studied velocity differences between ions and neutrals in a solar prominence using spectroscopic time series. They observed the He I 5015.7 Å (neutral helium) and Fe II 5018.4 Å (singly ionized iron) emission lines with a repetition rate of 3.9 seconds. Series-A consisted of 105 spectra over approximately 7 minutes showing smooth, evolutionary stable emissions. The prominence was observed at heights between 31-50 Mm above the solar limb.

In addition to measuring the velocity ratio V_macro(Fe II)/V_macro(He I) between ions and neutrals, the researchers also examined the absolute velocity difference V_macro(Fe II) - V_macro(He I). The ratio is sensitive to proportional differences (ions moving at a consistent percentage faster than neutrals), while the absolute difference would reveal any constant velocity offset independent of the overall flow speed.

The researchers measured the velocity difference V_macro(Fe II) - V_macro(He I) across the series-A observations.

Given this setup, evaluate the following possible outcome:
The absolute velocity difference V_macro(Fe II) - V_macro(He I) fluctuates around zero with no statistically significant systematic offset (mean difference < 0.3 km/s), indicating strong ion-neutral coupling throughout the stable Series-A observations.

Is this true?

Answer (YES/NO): NO